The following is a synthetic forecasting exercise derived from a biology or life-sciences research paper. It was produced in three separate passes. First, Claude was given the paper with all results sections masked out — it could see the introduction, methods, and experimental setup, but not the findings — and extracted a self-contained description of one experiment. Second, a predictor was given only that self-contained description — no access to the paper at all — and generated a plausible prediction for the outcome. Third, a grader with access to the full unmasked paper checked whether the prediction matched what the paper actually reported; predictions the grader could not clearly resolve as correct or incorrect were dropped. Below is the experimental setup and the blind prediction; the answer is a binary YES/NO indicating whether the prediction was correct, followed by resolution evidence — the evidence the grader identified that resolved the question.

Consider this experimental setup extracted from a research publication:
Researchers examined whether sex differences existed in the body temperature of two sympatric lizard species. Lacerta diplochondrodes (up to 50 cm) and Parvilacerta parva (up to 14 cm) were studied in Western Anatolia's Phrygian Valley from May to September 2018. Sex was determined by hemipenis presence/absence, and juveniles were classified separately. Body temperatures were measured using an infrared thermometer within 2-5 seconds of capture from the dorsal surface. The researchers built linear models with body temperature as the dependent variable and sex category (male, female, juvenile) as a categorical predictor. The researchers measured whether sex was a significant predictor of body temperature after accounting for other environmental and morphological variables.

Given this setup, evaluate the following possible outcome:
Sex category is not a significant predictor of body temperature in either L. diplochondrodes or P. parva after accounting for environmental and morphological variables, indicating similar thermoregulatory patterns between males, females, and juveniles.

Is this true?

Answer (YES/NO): YES